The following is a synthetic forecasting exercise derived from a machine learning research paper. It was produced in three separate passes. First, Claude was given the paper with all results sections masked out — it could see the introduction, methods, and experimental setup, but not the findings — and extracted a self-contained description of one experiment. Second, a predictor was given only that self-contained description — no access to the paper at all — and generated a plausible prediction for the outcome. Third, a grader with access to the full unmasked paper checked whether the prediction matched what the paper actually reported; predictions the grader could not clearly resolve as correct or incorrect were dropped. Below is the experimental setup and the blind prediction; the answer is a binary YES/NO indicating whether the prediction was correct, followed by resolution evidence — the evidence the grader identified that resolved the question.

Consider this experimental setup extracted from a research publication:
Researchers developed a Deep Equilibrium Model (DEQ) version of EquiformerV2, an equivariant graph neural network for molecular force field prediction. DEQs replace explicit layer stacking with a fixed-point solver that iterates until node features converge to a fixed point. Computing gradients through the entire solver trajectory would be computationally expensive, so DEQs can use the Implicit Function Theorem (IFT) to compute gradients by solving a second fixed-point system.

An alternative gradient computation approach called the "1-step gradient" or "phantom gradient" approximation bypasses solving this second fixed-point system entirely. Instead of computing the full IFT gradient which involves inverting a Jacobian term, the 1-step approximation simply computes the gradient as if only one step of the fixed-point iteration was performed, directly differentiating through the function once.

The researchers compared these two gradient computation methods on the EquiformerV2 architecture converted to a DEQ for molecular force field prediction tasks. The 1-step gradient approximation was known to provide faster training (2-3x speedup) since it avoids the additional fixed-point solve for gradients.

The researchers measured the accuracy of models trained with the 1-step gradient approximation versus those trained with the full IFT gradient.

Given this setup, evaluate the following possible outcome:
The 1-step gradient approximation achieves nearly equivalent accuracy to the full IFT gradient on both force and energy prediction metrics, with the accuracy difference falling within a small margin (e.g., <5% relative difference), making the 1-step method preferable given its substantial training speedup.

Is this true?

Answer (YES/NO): NO